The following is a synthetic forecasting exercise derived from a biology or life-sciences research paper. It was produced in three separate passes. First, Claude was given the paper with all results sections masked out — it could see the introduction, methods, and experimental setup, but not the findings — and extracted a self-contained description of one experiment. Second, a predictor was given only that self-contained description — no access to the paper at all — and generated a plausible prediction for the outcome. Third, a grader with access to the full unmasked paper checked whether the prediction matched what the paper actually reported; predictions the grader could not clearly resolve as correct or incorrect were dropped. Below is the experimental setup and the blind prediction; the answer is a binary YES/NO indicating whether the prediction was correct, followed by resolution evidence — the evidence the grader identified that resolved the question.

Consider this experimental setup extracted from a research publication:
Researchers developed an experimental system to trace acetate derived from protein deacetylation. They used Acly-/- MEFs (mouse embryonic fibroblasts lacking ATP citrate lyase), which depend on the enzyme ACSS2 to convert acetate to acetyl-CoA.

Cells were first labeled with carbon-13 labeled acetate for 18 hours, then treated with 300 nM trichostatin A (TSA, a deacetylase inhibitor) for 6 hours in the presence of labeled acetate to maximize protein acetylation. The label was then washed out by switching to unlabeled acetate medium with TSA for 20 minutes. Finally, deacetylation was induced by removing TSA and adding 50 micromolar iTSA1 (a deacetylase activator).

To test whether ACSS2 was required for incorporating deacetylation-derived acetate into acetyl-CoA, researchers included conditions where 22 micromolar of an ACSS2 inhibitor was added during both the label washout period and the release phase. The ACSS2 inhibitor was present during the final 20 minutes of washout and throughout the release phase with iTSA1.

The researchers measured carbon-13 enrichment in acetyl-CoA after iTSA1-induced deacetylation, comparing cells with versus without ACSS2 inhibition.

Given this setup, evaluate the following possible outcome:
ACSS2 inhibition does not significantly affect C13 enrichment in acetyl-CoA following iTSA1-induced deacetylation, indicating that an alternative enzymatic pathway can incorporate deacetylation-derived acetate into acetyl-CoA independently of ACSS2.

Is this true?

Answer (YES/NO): NO